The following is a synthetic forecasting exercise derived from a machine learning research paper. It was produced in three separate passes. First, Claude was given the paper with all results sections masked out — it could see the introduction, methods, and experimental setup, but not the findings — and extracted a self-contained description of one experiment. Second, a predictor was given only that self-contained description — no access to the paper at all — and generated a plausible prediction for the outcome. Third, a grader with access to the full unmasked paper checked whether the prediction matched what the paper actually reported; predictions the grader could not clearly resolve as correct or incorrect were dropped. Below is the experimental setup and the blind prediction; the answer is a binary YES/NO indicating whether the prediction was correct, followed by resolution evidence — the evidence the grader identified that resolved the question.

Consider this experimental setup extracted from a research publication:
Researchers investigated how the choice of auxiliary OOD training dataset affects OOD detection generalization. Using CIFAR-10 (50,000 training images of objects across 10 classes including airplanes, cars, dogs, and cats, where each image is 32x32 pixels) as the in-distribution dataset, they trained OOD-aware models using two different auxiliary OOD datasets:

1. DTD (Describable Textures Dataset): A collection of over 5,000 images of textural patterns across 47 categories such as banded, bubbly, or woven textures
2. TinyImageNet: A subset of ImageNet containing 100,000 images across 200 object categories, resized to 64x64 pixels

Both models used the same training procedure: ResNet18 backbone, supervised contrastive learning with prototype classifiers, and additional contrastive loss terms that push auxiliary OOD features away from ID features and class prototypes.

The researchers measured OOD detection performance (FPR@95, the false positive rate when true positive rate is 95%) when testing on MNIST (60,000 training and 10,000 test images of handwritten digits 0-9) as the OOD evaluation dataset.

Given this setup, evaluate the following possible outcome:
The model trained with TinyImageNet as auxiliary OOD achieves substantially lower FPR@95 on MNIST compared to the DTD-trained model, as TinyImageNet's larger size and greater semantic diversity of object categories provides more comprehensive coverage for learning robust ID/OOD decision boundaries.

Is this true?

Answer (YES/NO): NO